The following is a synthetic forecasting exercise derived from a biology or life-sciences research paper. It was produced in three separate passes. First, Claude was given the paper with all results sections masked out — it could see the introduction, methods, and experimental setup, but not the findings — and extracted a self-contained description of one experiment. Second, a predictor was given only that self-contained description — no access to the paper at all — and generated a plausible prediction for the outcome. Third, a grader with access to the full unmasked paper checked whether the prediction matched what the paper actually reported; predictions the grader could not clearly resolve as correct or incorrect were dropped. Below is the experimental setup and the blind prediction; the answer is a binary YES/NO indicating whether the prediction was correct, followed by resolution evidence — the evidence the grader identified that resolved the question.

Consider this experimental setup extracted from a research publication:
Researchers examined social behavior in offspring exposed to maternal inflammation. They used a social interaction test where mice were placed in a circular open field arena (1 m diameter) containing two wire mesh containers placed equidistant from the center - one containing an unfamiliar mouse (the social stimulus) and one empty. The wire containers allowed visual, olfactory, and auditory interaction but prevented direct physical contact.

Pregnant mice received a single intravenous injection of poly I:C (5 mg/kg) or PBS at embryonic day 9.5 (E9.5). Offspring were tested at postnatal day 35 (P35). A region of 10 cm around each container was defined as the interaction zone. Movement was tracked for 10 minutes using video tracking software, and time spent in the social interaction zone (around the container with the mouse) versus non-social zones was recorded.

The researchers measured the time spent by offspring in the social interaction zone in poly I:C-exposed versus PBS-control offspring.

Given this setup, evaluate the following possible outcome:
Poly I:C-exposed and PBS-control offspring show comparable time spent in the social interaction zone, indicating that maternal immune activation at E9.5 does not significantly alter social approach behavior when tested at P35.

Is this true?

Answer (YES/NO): NO